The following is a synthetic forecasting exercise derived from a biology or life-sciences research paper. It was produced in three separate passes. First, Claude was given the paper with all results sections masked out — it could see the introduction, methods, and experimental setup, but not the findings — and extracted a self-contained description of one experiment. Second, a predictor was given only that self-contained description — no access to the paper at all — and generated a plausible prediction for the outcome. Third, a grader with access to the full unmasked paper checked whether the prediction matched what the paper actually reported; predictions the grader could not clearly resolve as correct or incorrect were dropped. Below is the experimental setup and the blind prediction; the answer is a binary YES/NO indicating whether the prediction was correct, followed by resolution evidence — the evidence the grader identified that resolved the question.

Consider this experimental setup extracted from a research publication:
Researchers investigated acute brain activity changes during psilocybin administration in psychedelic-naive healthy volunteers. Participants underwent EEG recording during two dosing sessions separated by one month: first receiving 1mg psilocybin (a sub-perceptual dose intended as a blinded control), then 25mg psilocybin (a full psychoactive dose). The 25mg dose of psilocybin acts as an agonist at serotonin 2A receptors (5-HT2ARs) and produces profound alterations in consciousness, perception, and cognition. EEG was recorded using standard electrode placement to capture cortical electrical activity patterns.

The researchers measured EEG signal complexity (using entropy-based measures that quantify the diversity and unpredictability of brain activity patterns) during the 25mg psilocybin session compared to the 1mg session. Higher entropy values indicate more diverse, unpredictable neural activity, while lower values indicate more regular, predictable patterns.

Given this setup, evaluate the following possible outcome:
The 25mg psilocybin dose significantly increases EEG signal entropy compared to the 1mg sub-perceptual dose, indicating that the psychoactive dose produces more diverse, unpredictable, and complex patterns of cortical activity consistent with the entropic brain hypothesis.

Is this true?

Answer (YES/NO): YES